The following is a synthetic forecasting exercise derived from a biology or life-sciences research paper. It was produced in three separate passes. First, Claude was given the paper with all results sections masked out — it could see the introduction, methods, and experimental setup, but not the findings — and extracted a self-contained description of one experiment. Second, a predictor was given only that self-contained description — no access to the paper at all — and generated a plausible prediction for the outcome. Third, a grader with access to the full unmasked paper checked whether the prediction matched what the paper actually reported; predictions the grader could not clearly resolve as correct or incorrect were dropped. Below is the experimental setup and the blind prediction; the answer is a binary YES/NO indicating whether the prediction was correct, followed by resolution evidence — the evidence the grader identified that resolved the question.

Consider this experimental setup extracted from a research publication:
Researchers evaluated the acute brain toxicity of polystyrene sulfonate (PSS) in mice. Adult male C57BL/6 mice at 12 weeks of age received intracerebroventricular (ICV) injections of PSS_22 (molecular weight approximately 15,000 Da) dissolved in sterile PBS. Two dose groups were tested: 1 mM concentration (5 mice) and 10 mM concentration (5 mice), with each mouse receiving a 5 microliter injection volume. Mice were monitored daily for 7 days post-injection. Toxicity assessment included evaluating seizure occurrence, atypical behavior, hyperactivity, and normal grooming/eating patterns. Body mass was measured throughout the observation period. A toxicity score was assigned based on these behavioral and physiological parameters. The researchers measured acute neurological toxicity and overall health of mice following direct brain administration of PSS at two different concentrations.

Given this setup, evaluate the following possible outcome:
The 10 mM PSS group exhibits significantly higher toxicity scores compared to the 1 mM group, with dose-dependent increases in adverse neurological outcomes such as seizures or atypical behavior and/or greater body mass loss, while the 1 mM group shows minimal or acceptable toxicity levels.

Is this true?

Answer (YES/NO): YES